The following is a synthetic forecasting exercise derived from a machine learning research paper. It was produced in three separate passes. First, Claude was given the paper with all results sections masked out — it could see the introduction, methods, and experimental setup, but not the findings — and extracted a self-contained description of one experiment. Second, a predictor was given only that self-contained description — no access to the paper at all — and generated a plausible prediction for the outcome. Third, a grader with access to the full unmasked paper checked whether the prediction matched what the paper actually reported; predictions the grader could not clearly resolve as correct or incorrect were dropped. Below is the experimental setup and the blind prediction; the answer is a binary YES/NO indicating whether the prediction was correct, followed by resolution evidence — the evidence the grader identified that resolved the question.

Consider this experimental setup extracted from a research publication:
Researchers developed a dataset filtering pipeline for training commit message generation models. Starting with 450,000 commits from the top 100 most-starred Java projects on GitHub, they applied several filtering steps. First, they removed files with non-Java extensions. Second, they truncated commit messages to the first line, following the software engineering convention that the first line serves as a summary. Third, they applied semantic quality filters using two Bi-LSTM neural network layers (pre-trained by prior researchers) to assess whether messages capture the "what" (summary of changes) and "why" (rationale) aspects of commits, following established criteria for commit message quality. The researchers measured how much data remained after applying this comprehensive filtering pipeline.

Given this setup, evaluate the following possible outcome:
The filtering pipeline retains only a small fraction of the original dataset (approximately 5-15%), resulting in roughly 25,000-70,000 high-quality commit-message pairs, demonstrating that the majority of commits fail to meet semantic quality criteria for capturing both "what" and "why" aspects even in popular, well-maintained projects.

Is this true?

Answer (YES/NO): NO